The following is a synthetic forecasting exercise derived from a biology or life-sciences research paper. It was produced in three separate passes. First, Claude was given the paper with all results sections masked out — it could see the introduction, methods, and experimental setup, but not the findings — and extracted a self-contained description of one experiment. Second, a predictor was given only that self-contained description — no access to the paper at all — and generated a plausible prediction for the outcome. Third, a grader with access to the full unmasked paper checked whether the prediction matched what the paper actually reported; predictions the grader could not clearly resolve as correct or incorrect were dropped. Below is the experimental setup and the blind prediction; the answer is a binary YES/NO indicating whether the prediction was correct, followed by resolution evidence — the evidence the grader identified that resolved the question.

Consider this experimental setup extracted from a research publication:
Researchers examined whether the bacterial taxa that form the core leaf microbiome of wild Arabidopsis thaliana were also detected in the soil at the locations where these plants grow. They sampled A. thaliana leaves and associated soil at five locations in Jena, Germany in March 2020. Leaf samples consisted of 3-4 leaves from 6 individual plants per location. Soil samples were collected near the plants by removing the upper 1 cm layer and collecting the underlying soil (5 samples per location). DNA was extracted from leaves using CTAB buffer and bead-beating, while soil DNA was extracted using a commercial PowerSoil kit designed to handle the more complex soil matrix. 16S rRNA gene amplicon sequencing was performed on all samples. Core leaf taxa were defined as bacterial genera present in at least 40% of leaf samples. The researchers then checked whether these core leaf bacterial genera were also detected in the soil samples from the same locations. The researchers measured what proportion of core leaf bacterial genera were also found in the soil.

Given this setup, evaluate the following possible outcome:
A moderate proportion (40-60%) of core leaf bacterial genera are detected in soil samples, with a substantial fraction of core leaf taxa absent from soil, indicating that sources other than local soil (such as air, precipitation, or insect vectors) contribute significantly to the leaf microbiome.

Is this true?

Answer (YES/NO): NO